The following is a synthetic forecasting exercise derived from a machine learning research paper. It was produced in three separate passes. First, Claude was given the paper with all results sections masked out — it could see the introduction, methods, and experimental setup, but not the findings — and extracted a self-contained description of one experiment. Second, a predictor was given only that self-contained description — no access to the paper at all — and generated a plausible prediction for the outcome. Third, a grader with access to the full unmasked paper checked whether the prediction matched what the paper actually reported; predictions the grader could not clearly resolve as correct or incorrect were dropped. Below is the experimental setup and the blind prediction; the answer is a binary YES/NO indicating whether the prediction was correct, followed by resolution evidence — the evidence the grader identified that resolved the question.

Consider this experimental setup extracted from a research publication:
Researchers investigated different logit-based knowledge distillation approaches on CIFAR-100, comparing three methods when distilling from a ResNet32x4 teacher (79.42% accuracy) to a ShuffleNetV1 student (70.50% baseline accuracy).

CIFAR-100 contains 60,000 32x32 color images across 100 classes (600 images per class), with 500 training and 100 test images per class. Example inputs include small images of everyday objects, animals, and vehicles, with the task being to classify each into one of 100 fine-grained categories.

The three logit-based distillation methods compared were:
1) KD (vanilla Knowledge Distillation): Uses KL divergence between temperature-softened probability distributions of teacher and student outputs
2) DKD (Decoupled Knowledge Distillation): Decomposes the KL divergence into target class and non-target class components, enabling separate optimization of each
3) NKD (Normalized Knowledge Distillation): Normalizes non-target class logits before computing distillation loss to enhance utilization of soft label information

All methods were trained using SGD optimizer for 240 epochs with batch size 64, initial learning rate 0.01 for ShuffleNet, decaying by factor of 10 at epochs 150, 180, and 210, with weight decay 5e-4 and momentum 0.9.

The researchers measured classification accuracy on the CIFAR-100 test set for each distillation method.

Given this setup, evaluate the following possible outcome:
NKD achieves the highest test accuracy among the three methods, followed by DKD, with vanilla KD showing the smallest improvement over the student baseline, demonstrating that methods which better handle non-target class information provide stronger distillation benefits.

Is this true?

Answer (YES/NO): NO